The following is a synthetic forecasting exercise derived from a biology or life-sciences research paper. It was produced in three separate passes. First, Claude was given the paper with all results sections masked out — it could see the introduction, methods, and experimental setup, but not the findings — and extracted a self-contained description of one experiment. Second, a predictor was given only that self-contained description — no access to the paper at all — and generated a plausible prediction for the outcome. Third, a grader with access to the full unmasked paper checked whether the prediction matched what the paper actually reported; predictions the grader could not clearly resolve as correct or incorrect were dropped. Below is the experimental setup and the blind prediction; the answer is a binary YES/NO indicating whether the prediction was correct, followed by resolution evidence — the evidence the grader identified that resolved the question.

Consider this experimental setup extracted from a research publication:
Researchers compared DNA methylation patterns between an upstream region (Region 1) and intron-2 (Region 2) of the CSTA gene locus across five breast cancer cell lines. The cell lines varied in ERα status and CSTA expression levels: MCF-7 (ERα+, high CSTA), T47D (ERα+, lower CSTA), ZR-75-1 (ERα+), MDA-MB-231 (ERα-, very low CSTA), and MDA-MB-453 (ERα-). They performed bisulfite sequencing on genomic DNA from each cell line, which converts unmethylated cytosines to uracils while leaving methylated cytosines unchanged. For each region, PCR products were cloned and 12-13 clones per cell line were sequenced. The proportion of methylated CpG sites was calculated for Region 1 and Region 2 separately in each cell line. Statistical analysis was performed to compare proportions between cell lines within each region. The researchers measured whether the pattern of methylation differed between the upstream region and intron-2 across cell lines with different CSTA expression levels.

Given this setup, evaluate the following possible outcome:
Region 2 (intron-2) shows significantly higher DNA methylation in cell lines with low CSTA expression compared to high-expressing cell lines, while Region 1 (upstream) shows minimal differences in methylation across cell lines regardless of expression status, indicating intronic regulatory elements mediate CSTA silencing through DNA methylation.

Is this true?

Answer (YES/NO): NO